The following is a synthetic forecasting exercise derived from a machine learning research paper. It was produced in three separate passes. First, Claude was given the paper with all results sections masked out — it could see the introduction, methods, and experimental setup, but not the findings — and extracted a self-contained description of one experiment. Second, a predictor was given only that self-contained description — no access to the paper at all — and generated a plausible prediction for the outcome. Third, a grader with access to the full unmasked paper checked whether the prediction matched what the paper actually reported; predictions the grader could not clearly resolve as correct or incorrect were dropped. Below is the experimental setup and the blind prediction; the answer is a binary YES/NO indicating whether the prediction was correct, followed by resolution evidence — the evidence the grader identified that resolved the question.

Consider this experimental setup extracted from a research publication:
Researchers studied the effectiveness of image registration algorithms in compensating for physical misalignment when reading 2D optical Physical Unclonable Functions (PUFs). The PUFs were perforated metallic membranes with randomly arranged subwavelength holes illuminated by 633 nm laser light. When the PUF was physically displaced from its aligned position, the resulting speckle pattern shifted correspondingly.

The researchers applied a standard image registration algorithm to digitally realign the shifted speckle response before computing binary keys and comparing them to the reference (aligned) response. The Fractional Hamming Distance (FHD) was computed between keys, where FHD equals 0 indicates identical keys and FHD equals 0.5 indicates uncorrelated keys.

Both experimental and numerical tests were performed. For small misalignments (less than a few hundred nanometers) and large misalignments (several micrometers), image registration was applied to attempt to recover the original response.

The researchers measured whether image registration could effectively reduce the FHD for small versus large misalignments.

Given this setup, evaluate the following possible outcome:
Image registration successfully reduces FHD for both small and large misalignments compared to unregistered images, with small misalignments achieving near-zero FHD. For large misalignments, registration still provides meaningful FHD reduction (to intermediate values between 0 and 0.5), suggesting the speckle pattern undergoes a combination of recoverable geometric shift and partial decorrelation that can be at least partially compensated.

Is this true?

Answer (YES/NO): NO